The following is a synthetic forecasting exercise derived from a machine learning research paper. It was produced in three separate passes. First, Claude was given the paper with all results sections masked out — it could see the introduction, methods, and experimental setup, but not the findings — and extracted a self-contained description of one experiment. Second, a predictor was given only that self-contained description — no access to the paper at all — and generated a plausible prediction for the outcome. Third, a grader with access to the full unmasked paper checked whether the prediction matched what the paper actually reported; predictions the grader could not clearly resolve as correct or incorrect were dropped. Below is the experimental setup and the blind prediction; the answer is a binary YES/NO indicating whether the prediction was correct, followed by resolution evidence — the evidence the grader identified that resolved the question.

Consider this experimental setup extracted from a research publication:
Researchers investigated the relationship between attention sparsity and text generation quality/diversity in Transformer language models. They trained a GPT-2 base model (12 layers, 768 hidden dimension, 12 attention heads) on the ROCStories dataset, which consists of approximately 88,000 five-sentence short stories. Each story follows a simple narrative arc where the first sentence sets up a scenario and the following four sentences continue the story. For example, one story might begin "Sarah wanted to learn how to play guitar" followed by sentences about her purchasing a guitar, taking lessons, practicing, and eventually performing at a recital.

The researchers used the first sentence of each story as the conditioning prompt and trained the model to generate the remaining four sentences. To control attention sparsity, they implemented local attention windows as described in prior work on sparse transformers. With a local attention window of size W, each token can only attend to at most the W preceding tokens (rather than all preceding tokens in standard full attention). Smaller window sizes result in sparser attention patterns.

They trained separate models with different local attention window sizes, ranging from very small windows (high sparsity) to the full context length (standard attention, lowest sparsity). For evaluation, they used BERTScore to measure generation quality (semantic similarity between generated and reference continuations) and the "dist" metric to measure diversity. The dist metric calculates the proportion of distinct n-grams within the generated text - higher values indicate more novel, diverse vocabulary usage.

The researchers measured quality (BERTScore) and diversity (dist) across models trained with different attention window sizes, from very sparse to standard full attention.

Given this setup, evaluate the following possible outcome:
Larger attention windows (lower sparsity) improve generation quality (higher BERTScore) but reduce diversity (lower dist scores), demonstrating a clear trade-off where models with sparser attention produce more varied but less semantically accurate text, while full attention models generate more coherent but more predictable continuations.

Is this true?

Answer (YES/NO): NO